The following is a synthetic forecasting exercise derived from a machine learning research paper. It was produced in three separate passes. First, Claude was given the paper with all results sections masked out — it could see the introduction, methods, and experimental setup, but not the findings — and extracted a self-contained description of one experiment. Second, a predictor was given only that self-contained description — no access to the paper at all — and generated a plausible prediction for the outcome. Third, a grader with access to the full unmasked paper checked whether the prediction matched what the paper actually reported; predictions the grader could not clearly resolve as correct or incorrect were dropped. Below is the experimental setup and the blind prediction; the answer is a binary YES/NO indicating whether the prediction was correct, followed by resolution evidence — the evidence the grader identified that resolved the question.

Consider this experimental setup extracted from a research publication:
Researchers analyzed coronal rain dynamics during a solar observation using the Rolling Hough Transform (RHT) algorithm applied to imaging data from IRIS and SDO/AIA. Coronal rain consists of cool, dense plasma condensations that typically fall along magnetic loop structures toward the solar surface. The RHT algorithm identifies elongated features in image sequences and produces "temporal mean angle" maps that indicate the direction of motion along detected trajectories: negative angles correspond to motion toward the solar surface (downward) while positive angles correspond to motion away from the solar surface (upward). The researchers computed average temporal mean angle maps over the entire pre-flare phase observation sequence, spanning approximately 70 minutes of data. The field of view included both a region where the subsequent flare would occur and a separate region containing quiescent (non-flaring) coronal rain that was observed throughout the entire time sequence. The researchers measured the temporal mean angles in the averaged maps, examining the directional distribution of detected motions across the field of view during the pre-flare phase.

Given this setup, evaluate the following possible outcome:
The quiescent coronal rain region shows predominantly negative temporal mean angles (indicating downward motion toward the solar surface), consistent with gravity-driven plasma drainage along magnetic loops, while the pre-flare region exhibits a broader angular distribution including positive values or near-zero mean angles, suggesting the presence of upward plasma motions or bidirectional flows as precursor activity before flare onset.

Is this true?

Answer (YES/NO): NO